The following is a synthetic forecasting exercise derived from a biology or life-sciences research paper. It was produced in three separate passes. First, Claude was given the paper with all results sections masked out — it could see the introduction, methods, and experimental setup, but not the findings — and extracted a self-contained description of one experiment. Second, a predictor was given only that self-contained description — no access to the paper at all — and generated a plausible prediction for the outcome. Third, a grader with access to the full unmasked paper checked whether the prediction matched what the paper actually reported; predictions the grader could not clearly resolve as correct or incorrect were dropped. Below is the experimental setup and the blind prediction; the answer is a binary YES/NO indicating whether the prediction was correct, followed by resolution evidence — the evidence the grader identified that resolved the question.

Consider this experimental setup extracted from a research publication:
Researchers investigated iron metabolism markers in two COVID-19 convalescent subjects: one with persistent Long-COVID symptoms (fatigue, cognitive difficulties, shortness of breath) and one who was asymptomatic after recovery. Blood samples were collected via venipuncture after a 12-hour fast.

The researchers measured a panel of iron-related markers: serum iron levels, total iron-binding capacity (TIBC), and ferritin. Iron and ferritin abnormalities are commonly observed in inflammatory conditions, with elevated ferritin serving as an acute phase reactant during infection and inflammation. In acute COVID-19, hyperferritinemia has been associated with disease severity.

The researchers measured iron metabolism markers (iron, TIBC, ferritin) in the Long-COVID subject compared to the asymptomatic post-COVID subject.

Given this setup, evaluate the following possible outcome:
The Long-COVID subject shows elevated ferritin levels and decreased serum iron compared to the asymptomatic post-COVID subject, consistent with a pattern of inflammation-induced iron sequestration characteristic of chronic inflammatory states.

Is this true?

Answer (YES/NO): NO